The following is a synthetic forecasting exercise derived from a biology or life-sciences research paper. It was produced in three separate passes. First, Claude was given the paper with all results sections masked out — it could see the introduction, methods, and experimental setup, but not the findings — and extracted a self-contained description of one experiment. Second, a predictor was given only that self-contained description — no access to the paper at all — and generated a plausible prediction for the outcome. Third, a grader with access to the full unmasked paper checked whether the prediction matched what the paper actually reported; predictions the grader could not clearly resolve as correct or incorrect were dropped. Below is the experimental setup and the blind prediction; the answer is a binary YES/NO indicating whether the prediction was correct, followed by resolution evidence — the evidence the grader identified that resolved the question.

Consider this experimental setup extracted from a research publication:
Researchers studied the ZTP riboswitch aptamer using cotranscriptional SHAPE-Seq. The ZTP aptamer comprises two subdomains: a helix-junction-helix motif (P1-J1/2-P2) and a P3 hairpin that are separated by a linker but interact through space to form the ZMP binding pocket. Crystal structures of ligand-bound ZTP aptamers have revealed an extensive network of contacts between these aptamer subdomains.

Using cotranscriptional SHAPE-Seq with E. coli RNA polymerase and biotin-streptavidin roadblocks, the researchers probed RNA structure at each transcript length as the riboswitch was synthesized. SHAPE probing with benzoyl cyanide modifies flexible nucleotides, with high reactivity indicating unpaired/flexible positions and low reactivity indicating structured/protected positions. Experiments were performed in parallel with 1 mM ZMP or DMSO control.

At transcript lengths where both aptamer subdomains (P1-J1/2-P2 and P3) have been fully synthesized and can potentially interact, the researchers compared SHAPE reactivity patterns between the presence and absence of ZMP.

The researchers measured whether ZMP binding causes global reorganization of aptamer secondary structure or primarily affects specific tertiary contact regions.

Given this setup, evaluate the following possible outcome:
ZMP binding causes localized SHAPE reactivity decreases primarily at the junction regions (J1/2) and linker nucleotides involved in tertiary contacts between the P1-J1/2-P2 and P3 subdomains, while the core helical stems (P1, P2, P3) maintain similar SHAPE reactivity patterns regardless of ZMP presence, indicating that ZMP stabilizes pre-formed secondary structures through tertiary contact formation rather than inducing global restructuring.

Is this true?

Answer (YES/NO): YES